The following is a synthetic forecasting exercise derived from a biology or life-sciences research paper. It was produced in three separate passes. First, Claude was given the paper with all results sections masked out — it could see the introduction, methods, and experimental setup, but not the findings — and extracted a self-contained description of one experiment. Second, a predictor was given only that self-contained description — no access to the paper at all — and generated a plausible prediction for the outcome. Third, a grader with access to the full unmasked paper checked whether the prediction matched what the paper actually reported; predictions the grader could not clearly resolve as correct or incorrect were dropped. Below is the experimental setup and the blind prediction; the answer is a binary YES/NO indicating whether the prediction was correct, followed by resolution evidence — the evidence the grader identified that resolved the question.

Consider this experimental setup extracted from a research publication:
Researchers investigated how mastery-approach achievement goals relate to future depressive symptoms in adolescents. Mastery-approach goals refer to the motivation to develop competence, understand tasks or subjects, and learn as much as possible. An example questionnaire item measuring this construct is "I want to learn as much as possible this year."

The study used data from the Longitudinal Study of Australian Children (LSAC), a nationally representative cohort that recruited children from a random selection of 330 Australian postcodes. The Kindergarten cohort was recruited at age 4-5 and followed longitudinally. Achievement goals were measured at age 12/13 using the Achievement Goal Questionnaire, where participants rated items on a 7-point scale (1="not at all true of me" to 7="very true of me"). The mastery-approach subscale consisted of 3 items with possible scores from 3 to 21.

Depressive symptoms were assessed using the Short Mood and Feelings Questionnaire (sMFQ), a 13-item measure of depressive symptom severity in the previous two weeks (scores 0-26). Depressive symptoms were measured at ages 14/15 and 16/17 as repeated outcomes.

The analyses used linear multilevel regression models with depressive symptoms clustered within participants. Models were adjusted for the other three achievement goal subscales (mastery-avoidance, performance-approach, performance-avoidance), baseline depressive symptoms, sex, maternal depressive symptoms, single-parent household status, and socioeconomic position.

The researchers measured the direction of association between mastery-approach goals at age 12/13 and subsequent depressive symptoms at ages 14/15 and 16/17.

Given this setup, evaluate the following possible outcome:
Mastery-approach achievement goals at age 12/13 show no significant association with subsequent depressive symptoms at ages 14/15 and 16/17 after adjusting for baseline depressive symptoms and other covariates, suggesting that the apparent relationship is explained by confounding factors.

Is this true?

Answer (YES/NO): NO